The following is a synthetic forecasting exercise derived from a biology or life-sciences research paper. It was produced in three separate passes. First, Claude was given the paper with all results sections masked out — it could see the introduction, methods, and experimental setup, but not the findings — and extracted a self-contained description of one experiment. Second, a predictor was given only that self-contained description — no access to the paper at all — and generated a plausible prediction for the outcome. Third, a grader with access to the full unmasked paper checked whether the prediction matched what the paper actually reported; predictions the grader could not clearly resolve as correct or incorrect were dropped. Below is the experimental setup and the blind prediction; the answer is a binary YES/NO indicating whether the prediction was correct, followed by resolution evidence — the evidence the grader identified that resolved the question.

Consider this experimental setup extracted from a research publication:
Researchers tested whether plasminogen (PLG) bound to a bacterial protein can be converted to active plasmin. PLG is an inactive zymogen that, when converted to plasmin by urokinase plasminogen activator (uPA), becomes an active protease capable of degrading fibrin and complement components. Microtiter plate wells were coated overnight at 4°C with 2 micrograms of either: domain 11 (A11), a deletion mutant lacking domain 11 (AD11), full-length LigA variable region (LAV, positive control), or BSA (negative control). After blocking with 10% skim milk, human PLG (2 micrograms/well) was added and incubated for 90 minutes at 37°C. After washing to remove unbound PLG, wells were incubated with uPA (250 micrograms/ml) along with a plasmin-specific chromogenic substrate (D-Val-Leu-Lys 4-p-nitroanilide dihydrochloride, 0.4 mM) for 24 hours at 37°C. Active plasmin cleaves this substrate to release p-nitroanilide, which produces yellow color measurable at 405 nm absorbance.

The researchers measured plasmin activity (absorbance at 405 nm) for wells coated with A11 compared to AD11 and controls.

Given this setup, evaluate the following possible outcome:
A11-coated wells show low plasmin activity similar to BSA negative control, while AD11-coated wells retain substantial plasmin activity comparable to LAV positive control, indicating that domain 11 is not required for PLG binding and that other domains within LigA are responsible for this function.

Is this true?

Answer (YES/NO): NO